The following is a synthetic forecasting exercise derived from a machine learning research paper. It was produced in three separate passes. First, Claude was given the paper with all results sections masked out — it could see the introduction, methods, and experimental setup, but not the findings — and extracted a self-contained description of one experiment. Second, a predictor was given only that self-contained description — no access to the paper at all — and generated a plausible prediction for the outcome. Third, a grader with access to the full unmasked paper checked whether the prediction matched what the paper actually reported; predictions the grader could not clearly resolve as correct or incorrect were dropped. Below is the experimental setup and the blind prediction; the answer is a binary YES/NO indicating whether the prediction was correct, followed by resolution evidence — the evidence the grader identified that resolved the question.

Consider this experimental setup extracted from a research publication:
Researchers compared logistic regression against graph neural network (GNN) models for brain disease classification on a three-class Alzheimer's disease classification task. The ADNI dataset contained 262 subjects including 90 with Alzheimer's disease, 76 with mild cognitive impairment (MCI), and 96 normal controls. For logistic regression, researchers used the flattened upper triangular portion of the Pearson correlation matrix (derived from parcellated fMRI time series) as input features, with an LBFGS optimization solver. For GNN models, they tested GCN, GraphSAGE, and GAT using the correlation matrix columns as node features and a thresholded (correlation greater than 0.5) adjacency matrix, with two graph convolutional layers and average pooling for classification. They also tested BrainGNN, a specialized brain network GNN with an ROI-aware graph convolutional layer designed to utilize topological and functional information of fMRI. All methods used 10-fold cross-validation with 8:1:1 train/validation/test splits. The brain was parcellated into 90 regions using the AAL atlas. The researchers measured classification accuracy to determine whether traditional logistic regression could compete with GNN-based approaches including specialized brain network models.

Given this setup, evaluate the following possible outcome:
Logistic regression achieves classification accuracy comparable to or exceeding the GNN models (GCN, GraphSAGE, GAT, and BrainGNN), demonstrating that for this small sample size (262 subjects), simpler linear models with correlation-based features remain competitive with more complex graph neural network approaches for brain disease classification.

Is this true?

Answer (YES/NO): YES